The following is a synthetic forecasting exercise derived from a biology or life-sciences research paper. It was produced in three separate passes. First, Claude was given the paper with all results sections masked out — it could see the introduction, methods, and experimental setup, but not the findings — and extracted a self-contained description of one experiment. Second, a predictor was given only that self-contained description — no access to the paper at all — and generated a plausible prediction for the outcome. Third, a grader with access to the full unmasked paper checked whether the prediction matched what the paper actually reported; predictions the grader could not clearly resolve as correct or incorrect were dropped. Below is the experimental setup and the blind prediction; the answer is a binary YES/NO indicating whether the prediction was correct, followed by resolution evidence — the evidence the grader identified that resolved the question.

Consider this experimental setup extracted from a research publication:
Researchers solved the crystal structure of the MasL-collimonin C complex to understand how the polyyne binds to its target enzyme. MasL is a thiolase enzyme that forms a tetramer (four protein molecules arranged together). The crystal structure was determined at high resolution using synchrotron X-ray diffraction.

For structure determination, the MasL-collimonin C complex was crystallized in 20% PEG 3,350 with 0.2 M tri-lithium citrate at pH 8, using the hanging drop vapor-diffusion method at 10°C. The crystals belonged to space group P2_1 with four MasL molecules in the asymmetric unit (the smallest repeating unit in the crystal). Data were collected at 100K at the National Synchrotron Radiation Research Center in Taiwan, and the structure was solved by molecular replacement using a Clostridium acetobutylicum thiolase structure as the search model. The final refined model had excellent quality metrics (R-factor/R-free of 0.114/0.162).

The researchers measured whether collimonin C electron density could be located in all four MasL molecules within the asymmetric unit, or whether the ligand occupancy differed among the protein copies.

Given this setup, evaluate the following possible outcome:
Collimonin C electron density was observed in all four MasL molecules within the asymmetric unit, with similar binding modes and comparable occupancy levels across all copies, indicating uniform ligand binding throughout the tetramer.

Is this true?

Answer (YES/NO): YES